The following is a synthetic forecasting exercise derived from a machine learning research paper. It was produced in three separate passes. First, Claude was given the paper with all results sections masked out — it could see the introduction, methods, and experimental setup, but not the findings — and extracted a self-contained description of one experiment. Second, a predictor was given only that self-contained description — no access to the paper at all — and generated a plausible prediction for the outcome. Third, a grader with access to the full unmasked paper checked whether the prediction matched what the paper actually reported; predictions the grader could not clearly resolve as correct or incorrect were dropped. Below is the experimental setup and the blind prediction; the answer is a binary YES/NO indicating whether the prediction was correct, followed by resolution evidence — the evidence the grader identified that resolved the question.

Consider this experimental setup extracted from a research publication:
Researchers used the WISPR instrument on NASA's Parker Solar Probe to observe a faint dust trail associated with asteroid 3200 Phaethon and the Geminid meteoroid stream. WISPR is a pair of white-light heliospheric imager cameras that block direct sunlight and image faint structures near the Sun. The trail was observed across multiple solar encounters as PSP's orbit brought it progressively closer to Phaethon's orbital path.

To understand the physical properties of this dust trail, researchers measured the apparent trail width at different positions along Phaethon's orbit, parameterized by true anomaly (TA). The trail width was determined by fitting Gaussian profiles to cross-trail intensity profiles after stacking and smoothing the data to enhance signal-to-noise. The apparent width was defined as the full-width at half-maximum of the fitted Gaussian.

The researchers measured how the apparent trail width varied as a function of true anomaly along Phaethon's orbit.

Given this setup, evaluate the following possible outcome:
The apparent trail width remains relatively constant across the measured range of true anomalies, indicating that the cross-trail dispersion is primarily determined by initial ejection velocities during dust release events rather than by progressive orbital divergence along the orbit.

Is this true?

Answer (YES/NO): NO